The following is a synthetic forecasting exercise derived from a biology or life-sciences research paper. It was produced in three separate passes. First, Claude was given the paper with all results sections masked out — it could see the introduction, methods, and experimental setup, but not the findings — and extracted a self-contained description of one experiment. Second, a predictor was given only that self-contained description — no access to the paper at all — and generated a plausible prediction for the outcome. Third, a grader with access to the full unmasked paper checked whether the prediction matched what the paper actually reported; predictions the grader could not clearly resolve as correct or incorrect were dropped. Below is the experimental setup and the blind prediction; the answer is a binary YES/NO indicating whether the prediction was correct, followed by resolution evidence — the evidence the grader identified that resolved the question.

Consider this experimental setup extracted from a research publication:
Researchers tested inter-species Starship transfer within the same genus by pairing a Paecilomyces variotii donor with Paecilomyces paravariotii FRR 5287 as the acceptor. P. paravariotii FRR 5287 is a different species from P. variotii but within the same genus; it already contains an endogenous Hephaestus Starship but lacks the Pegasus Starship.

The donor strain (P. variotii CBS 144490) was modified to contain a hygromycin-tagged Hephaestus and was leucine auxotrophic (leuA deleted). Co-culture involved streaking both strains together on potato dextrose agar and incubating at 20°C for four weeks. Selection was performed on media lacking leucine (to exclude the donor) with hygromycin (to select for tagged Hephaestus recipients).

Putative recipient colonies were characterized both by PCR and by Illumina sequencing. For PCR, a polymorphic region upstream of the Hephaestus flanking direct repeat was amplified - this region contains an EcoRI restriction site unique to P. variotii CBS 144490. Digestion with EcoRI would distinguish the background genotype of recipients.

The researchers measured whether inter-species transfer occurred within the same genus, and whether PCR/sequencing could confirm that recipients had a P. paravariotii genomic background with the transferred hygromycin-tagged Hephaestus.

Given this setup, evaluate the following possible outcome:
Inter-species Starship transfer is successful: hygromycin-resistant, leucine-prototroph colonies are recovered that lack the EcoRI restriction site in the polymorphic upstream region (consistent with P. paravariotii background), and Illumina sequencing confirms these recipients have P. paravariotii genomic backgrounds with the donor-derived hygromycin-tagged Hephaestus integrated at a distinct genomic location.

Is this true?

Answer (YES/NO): YES